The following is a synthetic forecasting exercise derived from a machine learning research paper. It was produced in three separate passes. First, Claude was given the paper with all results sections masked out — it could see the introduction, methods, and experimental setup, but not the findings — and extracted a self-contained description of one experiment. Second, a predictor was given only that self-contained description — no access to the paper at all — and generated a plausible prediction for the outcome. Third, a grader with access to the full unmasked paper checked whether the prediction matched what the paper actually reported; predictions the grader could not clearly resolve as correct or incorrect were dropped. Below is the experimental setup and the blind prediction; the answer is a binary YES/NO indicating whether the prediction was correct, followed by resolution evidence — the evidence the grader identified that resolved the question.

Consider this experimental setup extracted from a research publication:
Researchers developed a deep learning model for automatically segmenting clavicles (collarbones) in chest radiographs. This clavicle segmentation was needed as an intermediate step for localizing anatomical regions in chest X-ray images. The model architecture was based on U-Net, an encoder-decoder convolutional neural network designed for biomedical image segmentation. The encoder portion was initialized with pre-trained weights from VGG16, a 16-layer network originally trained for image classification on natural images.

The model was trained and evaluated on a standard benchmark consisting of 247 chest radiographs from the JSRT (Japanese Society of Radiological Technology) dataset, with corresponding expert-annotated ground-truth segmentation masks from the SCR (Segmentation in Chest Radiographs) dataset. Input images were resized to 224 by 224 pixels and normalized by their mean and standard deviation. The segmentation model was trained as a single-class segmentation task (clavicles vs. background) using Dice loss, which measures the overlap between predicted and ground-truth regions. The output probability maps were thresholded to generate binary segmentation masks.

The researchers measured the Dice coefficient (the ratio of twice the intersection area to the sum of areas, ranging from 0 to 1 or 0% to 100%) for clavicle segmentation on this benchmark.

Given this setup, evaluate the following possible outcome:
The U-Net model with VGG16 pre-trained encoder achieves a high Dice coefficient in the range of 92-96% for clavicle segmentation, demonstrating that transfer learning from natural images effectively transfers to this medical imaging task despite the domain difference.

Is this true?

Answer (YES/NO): YES